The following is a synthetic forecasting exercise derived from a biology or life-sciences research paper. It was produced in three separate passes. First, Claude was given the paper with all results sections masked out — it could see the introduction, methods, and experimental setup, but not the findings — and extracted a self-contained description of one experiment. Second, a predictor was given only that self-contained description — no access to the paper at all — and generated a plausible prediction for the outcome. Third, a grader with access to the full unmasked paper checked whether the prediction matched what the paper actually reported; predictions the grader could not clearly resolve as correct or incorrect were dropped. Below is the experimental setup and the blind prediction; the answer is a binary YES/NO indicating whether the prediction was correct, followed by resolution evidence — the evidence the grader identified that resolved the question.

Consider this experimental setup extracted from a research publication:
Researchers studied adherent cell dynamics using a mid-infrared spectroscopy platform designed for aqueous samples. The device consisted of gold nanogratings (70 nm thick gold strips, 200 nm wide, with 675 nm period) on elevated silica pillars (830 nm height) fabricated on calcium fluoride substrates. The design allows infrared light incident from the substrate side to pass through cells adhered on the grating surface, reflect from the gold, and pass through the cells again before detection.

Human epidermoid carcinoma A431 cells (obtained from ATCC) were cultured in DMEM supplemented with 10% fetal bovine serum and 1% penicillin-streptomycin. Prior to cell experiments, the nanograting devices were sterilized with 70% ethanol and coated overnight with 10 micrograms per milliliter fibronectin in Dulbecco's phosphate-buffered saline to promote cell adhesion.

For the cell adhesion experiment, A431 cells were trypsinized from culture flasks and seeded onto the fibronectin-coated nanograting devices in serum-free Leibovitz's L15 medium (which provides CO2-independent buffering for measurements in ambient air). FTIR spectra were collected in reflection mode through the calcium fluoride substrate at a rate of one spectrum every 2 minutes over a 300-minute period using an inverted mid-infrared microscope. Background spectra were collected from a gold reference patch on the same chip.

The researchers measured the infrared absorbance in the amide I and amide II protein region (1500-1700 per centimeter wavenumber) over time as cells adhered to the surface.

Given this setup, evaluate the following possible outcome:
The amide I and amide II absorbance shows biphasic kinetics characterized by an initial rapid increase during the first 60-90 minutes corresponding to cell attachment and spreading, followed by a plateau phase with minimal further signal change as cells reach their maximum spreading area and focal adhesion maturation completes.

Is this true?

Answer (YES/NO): NO